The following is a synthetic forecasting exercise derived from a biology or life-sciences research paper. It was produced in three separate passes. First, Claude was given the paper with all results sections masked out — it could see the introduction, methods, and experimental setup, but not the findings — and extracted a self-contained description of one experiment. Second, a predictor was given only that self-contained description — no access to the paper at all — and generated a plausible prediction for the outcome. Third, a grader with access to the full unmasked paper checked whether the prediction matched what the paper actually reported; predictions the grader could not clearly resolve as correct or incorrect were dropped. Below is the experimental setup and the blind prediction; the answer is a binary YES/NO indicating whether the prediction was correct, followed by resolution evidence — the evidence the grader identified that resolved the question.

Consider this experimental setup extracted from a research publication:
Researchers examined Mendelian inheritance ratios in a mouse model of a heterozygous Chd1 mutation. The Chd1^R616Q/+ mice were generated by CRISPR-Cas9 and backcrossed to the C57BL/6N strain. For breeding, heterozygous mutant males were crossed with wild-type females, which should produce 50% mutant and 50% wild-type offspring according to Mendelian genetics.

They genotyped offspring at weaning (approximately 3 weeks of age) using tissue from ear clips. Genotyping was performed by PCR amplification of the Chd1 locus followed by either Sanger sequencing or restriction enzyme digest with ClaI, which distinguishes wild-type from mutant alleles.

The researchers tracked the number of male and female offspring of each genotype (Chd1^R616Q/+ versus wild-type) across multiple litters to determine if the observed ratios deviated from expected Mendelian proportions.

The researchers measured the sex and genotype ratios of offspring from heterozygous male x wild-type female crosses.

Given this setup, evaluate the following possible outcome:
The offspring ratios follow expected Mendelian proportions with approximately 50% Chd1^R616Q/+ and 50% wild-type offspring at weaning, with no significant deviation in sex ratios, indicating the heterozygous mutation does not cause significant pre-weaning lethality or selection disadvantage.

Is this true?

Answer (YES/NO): NO